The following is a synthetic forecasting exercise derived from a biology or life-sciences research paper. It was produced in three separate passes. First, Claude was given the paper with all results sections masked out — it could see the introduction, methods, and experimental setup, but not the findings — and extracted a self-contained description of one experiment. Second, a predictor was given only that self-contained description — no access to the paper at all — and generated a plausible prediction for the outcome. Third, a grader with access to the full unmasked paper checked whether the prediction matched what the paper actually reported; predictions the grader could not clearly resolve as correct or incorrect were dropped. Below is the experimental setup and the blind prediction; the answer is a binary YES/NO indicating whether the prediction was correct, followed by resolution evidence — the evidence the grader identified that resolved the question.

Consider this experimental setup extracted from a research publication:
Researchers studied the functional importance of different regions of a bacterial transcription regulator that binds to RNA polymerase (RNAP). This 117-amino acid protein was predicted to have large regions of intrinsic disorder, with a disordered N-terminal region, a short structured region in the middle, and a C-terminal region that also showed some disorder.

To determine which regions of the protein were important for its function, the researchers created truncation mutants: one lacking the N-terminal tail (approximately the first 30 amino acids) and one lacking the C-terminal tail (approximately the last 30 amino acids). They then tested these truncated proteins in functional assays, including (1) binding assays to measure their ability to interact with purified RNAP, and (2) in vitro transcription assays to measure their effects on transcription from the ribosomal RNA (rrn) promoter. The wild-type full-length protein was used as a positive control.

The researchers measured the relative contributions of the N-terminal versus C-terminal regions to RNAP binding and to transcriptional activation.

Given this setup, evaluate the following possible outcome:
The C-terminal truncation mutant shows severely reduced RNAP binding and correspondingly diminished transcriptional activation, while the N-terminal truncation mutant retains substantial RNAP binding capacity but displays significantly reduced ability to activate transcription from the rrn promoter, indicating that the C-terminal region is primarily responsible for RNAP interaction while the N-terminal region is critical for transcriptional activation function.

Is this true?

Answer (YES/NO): NO